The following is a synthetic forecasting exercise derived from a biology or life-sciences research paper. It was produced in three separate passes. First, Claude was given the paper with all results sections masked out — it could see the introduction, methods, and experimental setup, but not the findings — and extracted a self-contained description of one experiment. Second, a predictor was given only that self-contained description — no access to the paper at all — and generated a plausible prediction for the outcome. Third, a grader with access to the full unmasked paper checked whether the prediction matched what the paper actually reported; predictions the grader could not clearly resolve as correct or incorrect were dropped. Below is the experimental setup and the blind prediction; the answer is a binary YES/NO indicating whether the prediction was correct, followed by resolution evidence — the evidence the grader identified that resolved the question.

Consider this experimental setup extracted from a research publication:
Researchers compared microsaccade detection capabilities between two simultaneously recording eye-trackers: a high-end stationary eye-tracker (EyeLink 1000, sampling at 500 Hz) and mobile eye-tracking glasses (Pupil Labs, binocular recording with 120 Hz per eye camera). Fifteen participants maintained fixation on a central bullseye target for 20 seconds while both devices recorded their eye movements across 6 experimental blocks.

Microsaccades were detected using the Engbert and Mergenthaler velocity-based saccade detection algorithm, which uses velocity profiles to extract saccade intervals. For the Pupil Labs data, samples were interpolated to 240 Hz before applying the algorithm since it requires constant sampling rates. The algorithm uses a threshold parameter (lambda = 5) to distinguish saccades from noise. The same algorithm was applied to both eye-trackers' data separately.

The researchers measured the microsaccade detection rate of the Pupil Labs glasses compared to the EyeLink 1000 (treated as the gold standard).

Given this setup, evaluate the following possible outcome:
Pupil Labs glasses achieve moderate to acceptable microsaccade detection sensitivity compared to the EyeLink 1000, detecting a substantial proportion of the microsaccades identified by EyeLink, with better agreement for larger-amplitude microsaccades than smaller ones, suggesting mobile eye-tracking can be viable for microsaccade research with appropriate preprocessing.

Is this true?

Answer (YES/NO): NO